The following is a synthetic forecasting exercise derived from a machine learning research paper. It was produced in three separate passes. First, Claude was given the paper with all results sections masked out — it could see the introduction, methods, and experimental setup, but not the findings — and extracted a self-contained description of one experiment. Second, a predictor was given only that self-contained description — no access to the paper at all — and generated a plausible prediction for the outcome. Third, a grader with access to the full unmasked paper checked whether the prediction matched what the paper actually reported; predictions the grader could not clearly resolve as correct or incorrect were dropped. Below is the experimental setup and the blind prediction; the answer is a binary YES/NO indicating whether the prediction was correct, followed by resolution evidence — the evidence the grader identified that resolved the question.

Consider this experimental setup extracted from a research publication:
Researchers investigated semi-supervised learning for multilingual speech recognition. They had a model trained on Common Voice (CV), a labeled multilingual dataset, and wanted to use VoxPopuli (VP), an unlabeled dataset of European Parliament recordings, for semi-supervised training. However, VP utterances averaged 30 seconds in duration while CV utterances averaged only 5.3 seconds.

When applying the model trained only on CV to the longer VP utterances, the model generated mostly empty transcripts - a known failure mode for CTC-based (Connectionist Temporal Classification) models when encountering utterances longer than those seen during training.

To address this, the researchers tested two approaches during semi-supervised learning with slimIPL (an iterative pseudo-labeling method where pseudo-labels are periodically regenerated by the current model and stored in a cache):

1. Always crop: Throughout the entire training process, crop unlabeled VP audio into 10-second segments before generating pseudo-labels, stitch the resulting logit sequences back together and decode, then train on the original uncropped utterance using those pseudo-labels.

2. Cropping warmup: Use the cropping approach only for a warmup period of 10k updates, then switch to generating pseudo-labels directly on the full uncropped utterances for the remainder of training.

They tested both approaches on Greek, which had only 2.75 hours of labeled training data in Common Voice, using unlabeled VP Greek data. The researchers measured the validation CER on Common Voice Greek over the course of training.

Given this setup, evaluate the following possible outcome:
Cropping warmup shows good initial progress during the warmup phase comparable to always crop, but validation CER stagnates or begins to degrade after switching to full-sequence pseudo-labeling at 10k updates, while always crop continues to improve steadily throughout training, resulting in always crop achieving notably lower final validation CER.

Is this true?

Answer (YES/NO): NO